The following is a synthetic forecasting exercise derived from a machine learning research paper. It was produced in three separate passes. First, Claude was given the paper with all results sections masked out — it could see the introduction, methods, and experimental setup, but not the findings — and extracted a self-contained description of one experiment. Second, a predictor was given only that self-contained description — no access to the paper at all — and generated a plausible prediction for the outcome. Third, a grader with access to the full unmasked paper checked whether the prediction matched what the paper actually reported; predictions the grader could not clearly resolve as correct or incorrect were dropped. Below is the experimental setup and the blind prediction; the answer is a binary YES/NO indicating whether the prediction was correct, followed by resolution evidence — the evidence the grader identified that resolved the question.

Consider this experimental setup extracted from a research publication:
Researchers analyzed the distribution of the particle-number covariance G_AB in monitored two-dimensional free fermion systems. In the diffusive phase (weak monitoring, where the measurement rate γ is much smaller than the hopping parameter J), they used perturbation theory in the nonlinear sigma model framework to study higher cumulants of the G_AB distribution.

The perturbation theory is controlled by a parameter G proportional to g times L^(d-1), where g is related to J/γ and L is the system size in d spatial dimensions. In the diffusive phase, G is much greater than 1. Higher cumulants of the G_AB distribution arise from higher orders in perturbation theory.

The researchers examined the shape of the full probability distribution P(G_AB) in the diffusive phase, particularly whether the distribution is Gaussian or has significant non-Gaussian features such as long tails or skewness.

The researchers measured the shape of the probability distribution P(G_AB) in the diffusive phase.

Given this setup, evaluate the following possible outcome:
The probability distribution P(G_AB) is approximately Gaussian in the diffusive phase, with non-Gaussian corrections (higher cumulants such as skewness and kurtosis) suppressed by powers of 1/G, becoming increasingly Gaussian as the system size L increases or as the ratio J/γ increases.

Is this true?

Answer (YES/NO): YES